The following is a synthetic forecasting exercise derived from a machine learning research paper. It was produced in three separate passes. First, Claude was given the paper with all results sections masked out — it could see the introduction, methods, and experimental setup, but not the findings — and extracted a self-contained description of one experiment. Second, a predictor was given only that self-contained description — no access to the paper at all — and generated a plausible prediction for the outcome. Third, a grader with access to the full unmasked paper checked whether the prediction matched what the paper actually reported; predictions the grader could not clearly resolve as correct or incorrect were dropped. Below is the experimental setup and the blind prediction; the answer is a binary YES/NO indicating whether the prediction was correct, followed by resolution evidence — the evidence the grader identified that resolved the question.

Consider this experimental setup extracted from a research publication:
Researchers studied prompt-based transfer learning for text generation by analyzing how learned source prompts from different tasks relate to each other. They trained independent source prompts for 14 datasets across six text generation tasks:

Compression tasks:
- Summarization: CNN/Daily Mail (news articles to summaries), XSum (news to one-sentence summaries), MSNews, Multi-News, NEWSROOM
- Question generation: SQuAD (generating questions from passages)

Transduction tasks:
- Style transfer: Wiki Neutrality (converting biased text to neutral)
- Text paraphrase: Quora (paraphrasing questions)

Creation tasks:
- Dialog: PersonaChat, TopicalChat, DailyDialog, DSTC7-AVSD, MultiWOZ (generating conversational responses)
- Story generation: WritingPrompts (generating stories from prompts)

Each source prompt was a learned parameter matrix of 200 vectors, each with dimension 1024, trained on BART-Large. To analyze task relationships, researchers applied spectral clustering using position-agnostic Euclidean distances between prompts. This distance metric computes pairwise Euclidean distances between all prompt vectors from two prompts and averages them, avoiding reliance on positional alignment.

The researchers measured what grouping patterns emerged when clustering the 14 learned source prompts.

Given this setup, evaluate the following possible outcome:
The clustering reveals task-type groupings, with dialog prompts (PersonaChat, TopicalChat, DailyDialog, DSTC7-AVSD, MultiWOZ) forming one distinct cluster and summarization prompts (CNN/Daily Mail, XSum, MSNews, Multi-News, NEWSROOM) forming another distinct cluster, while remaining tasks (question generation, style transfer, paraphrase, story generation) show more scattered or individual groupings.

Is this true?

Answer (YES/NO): NO